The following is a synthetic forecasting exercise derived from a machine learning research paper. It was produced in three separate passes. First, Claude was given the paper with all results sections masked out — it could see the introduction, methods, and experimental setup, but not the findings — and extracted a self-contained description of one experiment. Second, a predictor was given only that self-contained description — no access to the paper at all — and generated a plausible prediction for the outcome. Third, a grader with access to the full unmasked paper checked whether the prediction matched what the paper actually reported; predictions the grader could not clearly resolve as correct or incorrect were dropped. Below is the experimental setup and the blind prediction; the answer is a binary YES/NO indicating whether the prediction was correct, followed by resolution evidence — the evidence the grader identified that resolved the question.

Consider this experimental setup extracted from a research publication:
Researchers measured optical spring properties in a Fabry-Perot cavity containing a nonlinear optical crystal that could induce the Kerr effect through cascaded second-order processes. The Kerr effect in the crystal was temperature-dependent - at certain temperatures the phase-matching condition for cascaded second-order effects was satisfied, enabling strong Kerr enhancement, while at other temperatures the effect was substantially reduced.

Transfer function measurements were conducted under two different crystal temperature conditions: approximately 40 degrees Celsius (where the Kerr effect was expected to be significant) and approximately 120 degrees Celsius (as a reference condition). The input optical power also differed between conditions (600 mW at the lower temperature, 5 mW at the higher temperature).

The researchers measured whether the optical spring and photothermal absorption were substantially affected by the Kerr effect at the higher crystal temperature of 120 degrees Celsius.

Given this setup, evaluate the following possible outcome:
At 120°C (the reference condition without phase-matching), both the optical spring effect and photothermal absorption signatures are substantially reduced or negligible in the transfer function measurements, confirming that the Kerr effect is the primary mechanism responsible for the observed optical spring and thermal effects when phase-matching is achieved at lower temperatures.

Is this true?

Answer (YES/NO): NO